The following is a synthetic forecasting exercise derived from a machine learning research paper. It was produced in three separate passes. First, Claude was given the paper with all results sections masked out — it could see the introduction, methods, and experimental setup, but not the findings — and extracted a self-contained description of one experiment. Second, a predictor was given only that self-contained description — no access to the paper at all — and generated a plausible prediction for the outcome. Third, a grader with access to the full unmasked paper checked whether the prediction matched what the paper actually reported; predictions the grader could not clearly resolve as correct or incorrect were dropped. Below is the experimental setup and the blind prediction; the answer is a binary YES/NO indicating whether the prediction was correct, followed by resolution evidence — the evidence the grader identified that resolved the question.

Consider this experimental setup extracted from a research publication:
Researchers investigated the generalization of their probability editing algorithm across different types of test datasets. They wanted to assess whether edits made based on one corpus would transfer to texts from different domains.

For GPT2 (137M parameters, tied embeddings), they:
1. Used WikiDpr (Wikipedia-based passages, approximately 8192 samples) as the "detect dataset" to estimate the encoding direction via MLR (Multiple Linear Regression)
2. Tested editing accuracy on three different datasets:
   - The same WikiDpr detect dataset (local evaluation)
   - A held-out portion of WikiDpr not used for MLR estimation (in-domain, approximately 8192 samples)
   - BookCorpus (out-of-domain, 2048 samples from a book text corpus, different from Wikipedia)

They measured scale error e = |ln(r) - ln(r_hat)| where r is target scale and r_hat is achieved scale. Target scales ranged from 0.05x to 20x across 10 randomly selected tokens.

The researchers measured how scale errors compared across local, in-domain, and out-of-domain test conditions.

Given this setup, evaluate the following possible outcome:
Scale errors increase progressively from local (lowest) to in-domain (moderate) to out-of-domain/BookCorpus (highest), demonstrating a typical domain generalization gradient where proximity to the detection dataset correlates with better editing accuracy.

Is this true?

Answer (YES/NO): NO